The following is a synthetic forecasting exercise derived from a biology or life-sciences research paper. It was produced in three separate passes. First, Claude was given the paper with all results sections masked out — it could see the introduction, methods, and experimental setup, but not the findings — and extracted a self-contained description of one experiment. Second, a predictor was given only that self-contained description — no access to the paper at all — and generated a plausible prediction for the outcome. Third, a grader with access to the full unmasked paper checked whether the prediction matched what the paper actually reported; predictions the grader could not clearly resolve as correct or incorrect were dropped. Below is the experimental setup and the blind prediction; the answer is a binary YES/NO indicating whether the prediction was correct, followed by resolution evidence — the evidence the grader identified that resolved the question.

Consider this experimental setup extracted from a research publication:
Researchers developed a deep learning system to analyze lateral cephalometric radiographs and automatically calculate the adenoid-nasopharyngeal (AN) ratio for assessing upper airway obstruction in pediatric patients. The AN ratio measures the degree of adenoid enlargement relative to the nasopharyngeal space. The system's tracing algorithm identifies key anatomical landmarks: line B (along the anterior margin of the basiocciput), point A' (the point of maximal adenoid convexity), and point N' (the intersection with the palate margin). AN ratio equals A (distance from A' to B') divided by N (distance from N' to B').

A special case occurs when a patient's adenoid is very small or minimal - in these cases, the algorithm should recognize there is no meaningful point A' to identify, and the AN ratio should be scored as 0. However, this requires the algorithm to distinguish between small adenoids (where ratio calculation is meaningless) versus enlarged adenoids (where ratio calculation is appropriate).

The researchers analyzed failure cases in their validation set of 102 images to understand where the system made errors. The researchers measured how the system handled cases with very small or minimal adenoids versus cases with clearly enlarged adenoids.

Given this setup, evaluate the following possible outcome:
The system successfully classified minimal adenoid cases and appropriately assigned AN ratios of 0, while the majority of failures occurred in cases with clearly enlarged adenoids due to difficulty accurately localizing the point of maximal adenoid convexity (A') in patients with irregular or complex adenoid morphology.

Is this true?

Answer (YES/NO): NO